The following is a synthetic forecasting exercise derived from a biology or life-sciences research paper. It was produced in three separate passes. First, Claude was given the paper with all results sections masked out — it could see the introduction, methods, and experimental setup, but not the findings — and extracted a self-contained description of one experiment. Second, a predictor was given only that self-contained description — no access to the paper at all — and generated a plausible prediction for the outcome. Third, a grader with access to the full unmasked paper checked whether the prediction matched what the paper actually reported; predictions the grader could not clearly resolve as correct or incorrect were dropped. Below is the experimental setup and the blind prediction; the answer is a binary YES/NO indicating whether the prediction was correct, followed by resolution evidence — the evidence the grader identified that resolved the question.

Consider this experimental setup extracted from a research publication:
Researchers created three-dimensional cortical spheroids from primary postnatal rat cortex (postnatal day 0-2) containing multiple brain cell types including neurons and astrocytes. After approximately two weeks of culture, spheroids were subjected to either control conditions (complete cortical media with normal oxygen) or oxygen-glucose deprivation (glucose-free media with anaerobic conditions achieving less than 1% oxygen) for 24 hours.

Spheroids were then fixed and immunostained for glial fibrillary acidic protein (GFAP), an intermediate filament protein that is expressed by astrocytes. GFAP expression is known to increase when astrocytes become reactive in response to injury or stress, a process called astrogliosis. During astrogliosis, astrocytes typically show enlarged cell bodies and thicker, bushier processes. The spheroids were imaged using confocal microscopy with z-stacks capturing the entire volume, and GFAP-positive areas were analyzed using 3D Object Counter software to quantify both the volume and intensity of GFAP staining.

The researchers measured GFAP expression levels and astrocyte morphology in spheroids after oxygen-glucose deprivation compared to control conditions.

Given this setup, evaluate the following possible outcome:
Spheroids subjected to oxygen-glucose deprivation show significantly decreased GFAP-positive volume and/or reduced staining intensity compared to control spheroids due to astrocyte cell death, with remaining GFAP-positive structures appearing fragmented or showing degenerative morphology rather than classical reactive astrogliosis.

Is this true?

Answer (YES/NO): NO